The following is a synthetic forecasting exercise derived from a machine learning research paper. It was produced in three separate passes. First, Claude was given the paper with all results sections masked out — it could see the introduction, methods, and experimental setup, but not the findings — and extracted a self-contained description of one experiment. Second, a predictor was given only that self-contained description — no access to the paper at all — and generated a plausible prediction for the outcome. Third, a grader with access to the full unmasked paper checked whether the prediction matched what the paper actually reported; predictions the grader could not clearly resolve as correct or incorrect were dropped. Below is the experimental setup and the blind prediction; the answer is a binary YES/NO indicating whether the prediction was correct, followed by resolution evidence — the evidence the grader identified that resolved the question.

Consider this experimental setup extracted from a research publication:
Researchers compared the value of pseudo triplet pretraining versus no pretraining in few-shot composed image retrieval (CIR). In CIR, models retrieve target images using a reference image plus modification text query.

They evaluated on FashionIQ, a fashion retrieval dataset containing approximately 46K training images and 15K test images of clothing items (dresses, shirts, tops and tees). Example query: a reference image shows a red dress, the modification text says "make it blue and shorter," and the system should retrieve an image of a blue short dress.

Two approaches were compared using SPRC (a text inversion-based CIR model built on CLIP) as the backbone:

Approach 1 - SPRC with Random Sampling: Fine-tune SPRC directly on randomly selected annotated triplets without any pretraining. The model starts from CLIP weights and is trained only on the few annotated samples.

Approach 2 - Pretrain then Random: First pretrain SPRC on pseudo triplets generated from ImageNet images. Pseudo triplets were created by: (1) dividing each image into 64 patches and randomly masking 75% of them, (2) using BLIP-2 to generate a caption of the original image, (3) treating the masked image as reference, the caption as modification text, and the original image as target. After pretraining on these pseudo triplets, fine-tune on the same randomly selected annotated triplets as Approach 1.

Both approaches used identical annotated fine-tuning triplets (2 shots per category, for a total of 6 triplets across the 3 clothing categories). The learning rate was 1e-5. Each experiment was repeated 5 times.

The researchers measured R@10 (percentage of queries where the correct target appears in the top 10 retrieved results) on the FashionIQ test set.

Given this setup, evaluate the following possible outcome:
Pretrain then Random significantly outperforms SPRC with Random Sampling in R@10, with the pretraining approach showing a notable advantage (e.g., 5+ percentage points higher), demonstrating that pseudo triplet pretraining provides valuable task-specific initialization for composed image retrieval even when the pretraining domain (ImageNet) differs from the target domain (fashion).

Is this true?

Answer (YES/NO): YES